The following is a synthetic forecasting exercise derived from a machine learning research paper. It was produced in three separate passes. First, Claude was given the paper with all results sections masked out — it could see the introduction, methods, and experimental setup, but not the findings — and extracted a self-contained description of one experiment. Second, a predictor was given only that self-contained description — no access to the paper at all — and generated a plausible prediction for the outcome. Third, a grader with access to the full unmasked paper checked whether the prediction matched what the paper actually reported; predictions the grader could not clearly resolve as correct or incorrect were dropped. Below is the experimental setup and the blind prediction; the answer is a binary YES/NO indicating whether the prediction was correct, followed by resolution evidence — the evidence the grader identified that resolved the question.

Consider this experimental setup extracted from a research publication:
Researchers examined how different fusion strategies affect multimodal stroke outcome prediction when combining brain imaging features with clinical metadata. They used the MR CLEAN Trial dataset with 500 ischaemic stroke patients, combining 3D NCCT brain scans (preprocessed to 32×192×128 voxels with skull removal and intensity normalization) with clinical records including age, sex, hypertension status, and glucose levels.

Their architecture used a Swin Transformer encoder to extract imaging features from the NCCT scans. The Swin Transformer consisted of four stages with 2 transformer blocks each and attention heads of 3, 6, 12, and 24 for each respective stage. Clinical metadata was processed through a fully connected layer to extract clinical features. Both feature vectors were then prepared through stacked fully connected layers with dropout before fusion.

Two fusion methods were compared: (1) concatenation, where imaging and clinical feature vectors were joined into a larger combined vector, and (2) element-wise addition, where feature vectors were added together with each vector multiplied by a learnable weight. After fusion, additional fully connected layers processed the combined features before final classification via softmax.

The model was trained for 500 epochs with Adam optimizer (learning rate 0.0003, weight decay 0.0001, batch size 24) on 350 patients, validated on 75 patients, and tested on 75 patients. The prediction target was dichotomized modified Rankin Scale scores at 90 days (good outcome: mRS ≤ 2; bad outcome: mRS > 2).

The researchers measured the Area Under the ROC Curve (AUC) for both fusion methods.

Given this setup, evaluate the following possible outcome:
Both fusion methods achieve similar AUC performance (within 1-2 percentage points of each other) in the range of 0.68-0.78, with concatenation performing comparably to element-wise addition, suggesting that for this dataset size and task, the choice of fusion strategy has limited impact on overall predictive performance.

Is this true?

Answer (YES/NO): NO